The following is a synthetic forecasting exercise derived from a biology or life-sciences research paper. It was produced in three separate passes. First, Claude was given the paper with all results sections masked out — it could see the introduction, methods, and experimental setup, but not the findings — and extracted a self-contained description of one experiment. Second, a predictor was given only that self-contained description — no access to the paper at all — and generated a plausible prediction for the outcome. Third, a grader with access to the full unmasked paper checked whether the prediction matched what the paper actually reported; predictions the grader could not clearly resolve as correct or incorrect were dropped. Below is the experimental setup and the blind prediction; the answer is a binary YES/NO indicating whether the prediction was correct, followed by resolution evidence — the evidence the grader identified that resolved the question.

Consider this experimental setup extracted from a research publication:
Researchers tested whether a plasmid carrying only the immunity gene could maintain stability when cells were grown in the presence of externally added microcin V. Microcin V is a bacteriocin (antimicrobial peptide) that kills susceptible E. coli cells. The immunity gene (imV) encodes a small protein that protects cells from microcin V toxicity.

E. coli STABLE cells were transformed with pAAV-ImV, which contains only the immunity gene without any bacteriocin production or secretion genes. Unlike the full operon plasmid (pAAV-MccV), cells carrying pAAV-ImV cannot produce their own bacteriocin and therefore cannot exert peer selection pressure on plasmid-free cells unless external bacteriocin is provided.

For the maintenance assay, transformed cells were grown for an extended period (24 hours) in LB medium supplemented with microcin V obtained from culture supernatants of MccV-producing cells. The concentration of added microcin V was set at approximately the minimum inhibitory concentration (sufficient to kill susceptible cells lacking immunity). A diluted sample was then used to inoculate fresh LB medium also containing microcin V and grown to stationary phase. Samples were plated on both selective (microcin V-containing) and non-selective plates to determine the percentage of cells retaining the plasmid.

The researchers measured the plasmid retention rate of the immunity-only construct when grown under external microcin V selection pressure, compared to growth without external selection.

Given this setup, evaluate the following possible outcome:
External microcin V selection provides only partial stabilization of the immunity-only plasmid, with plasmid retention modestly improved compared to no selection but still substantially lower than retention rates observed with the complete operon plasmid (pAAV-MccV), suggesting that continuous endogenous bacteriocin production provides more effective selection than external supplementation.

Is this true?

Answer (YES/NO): NO